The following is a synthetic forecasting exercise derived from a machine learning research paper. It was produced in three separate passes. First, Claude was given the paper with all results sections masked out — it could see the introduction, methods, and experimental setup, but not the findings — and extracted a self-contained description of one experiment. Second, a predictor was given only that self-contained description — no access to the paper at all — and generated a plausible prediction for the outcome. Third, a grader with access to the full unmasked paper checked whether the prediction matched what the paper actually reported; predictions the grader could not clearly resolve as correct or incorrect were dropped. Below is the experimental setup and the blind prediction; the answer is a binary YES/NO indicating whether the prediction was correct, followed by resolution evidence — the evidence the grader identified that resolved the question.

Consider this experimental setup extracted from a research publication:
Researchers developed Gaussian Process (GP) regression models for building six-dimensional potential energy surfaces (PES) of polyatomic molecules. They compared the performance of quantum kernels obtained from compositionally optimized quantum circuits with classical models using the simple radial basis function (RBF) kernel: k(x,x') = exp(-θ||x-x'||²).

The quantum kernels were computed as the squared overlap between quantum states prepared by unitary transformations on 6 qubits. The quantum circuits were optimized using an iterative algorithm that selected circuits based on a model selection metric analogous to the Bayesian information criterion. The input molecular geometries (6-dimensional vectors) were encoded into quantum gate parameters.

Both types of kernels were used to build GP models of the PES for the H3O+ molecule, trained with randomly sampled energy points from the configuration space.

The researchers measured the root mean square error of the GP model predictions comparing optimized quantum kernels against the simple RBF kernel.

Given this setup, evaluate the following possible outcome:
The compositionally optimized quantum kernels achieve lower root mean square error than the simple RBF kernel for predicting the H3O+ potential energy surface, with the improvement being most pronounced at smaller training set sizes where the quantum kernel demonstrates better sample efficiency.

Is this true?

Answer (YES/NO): NO